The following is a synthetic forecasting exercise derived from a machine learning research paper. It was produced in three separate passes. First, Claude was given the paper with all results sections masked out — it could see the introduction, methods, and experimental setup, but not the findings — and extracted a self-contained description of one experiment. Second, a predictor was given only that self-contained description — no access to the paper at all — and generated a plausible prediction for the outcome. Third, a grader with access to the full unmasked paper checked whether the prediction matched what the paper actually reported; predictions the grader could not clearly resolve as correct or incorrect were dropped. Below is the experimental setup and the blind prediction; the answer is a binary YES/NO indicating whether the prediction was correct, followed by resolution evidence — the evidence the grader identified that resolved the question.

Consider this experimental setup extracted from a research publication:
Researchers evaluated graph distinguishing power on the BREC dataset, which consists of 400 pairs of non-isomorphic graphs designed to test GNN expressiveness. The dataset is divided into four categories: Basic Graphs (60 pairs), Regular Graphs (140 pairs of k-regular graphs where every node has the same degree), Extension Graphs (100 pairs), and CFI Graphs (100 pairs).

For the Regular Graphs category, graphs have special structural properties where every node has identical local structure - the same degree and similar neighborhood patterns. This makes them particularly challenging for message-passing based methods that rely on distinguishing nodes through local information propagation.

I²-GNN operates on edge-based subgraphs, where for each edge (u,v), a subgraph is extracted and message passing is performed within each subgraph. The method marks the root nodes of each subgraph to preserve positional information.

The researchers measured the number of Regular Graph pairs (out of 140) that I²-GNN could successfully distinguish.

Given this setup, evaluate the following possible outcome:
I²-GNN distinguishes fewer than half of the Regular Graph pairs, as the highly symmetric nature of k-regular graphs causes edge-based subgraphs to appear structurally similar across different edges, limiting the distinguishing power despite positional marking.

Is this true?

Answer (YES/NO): NO